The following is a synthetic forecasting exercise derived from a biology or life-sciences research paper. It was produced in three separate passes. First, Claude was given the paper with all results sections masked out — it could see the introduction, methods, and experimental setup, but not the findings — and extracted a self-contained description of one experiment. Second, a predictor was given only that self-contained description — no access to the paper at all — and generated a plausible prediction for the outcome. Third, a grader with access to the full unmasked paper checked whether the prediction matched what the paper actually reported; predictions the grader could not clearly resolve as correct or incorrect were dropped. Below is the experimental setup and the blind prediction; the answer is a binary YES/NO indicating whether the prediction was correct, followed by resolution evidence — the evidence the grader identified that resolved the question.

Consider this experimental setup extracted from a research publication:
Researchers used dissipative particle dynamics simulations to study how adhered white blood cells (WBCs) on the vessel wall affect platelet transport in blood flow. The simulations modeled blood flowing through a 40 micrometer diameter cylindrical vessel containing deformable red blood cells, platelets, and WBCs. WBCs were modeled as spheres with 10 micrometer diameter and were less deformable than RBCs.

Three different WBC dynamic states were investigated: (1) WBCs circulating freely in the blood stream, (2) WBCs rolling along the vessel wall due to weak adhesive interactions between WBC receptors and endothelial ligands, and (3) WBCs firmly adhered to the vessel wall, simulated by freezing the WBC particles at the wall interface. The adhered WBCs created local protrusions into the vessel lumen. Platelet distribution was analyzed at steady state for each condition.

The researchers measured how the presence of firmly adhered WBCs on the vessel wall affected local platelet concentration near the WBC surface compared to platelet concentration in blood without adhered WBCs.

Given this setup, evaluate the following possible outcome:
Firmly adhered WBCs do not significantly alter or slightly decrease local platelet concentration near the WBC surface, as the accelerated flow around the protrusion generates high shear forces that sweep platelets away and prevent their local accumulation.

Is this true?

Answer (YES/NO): NO